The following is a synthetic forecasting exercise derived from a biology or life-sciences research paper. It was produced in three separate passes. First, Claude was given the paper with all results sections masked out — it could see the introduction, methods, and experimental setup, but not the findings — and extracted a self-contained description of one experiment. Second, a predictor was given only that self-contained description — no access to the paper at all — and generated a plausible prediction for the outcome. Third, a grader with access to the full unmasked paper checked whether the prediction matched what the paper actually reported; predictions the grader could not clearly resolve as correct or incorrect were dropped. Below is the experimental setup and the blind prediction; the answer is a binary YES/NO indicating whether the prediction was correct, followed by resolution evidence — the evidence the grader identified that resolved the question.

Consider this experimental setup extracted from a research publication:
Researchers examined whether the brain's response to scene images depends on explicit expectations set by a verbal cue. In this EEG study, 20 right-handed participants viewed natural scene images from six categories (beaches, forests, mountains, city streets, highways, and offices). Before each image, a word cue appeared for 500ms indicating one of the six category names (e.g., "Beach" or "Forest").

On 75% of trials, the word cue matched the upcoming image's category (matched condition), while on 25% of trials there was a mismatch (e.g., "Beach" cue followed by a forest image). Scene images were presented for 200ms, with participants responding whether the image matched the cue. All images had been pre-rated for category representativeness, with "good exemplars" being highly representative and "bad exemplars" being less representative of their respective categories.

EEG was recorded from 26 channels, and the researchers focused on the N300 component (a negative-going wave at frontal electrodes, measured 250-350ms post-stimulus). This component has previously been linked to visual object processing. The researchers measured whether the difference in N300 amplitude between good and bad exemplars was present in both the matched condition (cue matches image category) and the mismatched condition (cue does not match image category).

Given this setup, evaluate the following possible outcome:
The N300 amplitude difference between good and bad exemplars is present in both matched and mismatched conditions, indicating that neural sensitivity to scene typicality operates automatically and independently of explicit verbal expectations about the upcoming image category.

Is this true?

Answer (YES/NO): NO